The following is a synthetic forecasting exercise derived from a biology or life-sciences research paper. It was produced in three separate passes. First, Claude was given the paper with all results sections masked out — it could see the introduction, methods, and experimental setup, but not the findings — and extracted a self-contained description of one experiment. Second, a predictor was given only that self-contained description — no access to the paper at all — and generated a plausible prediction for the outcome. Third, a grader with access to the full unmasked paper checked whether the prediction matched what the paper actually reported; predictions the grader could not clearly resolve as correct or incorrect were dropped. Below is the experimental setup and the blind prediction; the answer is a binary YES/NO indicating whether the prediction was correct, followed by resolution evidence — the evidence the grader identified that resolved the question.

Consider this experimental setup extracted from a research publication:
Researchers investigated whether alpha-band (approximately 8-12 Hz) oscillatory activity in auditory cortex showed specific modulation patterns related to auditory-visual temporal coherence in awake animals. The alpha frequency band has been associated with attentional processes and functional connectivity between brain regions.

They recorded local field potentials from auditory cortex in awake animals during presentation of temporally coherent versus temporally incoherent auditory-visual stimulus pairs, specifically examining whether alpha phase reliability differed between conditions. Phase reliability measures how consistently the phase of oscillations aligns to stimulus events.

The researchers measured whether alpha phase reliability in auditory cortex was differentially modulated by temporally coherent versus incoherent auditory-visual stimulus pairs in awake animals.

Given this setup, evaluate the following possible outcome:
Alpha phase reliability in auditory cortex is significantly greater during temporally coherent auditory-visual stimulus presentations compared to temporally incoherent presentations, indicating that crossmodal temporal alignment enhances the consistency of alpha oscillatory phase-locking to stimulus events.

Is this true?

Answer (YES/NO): YES